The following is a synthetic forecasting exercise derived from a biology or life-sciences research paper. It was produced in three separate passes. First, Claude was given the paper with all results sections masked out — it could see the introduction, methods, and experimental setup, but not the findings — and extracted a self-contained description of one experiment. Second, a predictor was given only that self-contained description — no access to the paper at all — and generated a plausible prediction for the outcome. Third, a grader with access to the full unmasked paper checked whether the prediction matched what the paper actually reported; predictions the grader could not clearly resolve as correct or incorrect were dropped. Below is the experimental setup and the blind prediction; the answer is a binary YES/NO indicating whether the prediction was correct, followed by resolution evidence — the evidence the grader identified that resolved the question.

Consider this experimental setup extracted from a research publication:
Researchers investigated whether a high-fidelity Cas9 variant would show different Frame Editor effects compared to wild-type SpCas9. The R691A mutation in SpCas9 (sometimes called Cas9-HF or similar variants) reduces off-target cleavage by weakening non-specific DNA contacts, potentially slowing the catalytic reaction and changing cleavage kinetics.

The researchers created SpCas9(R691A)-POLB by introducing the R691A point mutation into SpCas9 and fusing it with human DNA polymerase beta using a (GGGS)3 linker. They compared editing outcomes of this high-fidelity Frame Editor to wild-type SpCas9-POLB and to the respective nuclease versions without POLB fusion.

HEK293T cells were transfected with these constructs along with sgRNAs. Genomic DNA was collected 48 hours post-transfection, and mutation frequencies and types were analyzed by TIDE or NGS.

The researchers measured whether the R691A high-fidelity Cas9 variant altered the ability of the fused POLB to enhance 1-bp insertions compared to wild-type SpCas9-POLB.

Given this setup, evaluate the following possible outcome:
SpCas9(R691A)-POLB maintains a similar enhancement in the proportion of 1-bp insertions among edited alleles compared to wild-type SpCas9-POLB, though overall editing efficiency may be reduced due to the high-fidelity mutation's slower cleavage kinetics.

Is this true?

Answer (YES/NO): NO